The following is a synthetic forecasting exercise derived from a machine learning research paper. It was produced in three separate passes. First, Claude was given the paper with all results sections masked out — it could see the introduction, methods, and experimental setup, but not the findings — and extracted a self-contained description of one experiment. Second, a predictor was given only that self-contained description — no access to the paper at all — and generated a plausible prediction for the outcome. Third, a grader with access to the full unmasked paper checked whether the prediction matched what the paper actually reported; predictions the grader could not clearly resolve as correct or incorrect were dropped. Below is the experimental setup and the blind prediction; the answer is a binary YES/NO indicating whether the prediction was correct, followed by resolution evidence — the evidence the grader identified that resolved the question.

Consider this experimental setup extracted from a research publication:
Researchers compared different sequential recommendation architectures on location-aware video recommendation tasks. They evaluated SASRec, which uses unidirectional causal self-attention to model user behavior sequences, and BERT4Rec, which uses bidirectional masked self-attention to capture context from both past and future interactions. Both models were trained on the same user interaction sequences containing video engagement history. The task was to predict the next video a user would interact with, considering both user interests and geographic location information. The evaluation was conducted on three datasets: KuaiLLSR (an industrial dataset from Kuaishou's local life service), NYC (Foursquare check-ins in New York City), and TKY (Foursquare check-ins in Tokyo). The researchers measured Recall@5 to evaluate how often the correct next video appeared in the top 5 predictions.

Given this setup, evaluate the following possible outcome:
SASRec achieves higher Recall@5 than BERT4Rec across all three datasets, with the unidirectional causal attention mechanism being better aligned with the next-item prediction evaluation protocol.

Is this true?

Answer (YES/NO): YES